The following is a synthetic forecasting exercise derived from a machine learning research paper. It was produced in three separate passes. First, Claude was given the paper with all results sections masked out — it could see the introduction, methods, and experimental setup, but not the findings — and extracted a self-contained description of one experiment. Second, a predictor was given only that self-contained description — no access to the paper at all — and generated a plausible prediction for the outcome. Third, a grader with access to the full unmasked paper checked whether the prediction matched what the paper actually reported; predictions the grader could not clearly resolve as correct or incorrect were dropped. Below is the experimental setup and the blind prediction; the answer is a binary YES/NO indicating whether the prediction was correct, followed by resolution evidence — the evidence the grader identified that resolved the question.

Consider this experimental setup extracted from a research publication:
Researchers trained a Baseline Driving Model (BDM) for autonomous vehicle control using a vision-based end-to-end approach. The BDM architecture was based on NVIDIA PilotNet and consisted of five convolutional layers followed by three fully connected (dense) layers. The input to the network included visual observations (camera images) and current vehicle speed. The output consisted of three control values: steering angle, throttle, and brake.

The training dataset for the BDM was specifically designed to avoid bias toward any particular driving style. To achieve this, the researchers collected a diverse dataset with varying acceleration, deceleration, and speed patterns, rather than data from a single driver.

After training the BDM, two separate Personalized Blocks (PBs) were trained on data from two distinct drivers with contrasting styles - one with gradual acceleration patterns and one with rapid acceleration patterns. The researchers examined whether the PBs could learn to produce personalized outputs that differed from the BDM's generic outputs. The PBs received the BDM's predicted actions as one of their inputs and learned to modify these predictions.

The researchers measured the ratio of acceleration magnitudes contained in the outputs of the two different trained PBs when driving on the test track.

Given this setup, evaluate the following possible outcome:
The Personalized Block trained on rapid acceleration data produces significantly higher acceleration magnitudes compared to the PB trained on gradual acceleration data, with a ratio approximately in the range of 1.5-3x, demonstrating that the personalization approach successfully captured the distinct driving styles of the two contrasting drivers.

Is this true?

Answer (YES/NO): YES